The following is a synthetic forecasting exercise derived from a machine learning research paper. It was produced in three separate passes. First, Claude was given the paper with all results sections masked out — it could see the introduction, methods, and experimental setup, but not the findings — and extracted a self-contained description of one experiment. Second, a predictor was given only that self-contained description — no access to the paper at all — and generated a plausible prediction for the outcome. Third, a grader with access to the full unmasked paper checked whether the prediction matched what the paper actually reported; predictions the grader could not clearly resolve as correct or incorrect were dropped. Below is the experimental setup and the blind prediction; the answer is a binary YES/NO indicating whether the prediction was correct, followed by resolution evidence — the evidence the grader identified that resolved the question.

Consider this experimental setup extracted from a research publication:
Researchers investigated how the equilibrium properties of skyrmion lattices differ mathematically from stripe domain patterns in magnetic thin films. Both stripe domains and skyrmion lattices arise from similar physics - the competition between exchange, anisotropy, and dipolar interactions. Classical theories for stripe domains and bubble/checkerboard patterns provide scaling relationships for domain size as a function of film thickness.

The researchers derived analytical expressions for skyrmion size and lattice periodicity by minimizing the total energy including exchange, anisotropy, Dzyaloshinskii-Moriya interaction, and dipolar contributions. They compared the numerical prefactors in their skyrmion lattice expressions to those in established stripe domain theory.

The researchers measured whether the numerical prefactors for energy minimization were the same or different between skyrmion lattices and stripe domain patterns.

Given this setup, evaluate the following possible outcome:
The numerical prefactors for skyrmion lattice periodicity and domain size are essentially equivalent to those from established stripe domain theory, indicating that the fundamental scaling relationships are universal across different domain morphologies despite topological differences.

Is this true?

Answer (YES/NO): NO